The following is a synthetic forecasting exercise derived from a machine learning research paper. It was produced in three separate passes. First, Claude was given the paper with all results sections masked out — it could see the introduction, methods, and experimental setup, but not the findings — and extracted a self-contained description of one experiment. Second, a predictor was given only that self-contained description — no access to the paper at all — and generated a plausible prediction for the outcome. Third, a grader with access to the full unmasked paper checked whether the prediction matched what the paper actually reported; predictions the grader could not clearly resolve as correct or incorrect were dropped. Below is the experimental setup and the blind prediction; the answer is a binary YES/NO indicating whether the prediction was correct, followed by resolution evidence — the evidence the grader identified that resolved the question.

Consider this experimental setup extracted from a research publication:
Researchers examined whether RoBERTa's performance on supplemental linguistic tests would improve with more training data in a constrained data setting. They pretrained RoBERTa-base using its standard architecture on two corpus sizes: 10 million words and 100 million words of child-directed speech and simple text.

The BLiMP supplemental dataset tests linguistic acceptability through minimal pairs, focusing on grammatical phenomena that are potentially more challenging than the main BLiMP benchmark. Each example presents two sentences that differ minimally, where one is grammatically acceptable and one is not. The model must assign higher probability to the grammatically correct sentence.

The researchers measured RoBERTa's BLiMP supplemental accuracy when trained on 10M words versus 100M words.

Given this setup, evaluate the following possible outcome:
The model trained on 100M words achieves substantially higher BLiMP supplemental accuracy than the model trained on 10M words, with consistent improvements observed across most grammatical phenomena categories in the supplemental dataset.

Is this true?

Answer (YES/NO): NO